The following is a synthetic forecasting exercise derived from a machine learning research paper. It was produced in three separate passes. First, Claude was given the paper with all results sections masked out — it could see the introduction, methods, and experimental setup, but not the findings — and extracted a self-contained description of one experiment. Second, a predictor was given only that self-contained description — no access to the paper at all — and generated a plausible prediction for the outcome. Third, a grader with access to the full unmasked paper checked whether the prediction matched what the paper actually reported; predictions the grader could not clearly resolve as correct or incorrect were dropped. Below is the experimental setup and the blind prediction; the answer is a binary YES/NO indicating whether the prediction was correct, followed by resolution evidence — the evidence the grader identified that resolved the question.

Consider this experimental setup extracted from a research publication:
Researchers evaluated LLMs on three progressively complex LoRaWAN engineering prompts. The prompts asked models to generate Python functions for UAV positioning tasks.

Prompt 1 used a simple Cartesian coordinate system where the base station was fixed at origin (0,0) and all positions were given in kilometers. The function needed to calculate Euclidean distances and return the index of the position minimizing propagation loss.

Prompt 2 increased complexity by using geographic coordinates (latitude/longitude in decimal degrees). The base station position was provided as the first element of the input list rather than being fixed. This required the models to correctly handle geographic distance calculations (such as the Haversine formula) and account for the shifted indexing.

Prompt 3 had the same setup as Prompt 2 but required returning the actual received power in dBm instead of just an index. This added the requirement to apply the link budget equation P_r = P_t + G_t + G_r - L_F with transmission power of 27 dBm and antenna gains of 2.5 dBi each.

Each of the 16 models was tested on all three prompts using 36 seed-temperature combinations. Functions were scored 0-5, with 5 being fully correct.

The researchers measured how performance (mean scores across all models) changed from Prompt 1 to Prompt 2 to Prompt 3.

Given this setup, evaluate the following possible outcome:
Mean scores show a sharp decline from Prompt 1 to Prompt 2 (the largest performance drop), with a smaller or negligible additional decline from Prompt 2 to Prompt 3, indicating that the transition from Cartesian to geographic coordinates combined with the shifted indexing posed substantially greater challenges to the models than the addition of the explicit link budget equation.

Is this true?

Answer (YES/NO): NO